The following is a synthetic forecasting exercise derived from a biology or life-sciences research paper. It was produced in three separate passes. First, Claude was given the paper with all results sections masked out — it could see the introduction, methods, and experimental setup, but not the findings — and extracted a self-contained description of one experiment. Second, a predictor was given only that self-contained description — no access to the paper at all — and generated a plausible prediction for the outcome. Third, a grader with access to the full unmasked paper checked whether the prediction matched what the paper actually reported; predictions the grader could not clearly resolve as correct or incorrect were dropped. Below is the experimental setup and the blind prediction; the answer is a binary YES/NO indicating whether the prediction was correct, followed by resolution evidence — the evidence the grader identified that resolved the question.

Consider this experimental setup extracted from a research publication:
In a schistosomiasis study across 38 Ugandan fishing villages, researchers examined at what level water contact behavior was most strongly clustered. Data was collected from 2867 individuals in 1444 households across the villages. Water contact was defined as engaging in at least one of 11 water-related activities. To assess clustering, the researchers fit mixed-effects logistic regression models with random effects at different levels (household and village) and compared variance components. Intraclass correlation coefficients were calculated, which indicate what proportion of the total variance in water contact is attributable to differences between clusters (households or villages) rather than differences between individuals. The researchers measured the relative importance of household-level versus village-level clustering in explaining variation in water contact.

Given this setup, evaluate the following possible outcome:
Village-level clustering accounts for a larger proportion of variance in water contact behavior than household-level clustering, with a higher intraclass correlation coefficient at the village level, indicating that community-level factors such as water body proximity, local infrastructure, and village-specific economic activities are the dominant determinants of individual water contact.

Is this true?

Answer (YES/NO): NO